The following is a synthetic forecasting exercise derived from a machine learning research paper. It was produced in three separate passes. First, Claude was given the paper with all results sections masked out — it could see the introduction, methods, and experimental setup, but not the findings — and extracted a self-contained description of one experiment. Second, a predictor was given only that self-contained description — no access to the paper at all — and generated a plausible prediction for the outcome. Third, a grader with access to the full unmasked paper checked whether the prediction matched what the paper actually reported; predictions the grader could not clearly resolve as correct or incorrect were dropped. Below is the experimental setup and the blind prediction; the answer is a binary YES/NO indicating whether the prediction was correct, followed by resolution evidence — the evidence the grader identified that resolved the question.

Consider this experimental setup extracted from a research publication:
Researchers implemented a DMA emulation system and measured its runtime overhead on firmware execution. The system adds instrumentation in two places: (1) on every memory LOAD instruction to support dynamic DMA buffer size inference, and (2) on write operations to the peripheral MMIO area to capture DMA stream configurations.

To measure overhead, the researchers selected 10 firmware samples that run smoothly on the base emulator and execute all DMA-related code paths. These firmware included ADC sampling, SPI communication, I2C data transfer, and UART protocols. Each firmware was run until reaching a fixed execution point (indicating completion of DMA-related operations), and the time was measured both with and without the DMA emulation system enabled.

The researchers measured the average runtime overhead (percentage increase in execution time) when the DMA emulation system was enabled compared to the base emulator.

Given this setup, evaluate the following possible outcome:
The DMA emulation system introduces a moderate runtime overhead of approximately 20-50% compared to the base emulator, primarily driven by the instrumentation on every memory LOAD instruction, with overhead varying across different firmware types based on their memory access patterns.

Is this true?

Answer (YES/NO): NO